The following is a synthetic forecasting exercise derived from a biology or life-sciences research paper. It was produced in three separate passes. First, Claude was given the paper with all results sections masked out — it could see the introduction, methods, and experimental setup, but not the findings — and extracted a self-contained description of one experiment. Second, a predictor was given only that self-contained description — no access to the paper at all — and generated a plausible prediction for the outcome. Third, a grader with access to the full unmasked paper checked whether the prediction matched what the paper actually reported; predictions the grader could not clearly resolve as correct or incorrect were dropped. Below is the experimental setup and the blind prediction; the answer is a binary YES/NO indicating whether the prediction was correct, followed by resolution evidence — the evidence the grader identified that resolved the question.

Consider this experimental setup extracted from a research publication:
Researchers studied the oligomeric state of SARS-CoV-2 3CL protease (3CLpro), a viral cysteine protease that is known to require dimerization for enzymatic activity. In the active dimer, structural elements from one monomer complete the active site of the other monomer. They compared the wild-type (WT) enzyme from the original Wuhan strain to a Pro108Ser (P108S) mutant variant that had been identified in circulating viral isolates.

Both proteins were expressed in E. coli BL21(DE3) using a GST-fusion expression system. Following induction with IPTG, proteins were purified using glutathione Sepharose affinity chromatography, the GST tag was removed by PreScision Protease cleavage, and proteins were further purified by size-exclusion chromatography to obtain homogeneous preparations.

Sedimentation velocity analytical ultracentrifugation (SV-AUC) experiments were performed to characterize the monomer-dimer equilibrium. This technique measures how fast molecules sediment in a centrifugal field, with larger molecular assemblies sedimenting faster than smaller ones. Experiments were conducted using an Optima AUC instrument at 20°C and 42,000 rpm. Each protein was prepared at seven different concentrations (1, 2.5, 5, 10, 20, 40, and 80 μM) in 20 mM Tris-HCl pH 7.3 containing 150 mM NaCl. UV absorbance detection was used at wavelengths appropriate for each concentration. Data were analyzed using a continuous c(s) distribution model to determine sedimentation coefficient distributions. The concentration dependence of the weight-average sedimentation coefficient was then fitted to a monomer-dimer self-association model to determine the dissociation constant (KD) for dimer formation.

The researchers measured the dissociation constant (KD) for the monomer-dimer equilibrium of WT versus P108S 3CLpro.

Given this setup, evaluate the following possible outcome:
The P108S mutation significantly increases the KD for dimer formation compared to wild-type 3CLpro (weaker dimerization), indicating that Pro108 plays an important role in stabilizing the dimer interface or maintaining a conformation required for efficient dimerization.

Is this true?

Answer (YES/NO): NO